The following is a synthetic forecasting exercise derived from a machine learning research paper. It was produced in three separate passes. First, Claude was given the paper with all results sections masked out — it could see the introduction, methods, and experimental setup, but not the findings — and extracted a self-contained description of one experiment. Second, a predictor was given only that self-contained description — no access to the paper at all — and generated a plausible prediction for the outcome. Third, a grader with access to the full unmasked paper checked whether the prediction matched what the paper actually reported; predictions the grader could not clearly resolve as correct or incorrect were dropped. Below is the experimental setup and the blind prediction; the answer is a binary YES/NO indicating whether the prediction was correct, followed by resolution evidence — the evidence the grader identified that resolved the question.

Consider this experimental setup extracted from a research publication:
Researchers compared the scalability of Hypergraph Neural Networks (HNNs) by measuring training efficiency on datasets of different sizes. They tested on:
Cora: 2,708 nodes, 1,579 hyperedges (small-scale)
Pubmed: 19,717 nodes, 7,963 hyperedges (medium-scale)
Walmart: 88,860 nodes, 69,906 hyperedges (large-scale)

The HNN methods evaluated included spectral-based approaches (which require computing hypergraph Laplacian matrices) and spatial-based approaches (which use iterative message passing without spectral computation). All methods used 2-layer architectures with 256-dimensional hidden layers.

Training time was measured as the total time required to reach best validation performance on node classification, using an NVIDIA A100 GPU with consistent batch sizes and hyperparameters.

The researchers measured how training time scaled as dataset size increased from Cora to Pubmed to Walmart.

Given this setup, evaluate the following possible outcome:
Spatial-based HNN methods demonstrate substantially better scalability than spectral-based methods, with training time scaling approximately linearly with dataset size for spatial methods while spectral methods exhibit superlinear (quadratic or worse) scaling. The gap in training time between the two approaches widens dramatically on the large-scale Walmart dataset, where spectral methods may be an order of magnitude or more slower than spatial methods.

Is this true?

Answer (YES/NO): NO